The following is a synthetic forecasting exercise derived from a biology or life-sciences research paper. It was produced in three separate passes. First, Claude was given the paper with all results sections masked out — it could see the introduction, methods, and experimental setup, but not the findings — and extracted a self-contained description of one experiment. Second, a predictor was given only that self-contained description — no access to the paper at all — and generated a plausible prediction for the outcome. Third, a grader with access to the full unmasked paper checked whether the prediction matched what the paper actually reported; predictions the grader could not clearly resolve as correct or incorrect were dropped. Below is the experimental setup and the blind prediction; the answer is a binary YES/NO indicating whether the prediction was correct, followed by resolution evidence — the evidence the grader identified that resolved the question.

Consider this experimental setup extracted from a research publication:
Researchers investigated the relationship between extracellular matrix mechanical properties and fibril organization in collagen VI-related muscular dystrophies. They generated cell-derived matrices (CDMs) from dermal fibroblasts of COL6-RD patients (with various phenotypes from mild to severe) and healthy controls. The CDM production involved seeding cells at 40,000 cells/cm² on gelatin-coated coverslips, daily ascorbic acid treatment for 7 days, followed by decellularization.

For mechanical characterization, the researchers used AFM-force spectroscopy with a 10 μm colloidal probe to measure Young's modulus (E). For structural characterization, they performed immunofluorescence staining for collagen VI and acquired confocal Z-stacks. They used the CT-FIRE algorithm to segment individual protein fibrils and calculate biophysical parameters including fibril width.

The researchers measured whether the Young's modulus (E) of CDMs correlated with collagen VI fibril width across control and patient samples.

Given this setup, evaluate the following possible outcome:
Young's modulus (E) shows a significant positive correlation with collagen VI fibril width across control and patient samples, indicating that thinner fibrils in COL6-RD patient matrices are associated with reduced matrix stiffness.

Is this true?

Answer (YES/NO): NO